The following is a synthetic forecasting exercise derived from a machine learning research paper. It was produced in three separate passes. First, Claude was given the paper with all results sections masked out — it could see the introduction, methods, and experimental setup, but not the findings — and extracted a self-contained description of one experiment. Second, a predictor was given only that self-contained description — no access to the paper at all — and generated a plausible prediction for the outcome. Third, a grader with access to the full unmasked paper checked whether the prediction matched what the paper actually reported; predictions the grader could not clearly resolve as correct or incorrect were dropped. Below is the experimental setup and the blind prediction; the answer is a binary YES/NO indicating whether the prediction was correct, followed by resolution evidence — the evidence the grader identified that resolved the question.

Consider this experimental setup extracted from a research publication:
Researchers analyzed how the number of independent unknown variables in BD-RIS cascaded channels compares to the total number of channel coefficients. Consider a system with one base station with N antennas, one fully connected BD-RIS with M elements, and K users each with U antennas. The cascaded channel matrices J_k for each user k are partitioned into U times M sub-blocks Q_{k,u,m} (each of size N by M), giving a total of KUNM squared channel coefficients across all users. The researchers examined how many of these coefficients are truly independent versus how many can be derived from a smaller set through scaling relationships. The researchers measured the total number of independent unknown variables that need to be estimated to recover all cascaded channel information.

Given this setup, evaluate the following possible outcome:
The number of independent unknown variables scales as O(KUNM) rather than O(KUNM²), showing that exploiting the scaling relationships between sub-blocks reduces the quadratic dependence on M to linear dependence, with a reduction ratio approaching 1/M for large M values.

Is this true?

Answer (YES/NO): NO